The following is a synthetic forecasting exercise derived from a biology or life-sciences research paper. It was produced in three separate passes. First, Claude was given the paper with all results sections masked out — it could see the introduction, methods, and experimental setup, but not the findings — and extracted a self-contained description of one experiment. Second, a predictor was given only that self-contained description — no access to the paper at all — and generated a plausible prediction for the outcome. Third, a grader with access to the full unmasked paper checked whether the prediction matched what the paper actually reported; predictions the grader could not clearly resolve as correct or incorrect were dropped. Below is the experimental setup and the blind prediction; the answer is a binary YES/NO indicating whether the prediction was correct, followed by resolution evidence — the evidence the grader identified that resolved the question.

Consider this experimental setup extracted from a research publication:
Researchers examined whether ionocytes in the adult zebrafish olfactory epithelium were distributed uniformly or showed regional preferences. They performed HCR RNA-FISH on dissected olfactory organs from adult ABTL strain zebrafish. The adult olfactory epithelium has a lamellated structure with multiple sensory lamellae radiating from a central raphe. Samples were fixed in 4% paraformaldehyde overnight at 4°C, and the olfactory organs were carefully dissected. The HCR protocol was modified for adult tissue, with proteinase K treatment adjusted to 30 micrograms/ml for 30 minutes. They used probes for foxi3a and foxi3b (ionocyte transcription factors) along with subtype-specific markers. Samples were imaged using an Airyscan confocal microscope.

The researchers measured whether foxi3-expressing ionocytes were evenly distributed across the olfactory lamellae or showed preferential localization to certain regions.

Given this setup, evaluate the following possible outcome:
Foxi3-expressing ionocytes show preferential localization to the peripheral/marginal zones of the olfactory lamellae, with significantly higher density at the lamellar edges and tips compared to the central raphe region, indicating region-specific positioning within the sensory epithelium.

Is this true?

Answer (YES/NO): NO